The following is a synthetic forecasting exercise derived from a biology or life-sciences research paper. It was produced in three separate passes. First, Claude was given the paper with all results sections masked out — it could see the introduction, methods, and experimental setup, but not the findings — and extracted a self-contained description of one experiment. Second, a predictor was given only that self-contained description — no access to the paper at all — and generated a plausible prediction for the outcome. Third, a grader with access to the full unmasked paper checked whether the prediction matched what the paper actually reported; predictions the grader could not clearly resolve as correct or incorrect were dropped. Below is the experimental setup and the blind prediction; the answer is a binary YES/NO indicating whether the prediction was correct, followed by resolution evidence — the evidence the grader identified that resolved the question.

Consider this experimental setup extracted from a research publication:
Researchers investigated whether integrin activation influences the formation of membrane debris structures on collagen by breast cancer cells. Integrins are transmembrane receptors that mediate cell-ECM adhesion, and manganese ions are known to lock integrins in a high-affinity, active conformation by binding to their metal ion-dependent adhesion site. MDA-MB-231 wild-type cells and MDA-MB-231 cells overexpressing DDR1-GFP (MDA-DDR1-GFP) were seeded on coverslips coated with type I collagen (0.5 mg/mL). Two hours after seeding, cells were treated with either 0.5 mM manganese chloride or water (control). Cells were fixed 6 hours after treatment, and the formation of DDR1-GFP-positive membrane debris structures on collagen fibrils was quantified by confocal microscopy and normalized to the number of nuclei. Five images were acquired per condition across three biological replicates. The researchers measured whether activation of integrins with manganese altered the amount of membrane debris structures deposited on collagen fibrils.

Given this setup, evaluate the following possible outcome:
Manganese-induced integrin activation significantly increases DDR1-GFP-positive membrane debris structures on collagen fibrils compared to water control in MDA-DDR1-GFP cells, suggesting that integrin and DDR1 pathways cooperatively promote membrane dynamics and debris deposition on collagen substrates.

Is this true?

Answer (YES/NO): YES